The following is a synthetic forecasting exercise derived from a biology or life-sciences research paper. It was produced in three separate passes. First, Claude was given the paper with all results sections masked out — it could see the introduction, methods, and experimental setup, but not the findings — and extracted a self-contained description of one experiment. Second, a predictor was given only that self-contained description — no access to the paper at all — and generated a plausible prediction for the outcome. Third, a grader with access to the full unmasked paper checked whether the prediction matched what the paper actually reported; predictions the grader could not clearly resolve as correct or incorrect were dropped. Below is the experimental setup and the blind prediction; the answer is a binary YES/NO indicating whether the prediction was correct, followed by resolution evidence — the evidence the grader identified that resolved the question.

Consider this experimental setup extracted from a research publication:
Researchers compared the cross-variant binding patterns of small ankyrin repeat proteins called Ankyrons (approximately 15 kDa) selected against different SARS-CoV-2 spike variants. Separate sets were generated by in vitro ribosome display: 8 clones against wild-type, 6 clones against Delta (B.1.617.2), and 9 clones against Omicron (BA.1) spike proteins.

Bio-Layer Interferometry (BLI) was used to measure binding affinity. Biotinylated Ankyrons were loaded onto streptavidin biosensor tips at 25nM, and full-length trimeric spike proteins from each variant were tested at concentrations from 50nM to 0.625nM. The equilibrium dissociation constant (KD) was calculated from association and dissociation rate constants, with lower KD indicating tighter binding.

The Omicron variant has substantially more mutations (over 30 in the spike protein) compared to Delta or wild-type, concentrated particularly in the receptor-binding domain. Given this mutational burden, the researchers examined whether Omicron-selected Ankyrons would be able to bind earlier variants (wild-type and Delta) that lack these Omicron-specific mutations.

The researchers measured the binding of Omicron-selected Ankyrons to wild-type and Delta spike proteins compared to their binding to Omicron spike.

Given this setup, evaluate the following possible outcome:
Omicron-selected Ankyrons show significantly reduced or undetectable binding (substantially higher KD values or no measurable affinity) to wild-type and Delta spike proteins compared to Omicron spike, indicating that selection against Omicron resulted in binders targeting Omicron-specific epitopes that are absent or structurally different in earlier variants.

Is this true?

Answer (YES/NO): NO